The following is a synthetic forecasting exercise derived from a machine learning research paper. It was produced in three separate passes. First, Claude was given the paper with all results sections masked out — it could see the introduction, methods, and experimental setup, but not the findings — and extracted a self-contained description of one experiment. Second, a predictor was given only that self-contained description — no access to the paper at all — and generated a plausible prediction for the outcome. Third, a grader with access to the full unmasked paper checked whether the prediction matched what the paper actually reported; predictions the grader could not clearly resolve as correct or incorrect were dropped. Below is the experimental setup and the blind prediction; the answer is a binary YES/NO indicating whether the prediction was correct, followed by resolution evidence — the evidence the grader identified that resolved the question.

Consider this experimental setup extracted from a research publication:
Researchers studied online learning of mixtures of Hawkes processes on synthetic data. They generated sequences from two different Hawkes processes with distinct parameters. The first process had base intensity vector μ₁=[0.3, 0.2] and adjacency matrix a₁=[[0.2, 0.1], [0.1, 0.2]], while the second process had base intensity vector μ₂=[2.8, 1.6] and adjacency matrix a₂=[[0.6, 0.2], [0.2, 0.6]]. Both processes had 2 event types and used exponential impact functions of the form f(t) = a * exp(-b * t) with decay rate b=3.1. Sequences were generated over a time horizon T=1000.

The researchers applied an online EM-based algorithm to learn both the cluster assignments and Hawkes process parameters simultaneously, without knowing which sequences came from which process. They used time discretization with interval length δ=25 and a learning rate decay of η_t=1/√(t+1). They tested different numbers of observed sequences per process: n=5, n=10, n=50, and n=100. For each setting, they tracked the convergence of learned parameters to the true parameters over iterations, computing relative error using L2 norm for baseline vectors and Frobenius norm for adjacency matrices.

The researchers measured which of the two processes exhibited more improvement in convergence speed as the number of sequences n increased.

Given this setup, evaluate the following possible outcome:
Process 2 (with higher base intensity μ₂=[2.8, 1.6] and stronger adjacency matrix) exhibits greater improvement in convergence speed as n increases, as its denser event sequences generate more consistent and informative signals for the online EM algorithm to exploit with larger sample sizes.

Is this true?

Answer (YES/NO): NO